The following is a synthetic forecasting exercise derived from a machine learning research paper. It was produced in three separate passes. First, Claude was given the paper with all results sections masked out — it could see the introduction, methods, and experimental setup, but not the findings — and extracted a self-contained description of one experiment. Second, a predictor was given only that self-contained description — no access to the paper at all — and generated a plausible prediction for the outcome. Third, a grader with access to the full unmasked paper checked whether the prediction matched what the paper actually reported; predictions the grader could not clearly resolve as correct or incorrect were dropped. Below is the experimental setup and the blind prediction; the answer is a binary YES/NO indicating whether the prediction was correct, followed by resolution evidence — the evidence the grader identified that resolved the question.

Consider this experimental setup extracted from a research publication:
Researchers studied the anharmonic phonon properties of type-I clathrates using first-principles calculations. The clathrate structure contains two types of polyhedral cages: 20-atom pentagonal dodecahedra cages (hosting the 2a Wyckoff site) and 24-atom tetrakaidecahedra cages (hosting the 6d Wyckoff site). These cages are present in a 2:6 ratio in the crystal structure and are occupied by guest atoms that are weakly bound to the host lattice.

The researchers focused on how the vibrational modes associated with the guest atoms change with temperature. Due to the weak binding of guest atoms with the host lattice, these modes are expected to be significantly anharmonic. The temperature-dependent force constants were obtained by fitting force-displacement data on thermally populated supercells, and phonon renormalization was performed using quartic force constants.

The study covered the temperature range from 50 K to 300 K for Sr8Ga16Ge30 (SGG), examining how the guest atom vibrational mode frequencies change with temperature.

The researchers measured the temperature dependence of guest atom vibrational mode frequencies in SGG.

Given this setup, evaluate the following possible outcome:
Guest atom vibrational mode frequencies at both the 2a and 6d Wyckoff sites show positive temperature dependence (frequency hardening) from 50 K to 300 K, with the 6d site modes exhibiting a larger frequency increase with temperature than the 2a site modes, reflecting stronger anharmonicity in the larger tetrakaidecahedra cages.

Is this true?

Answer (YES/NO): YES